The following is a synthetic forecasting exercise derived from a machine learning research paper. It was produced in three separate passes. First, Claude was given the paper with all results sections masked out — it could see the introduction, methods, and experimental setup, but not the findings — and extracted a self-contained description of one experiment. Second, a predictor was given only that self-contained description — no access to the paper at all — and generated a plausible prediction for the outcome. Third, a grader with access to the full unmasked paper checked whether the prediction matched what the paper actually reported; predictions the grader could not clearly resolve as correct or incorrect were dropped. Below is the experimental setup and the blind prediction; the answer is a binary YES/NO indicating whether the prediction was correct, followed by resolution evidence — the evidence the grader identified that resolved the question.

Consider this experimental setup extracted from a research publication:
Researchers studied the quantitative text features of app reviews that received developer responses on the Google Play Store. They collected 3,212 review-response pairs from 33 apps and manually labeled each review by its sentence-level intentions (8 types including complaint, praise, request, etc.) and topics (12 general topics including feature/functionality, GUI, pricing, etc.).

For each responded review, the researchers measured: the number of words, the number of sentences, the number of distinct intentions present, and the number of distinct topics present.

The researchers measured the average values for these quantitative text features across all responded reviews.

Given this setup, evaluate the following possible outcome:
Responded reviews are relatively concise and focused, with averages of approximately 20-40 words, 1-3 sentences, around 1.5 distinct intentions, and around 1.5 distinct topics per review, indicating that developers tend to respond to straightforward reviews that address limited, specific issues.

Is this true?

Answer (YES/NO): NO